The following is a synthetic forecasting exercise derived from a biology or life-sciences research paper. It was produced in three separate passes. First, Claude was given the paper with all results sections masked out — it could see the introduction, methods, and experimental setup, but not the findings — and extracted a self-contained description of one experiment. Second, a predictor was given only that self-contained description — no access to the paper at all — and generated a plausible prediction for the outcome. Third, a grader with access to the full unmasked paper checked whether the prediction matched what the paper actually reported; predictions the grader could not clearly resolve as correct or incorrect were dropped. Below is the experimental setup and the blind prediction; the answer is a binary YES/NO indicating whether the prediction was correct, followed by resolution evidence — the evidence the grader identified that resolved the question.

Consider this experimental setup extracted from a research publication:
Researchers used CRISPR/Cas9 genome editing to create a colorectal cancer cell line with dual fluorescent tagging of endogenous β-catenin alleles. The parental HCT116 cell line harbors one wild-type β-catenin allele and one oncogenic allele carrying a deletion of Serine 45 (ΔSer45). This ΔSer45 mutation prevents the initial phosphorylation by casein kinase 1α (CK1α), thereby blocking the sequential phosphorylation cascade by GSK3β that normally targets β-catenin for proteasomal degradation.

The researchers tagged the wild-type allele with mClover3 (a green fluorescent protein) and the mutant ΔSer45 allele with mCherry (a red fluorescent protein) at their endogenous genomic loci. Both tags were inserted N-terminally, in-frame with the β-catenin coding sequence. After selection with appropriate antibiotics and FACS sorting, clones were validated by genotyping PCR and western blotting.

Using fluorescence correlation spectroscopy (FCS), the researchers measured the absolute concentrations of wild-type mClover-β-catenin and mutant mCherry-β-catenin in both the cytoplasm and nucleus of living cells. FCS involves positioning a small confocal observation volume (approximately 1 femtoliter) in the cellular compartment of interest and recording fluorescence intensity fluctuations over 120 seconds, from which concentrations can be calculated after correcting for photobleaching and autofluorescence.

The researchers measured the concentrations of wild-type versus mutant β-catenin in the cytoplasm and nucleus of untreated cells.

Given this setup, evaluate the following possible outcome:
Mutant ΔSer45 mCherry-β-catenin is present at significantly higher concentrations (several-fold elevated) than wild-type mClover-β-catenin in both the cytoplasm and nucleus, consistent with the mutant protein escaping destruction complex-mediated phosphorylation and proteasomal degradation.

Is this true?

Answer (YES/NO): NO